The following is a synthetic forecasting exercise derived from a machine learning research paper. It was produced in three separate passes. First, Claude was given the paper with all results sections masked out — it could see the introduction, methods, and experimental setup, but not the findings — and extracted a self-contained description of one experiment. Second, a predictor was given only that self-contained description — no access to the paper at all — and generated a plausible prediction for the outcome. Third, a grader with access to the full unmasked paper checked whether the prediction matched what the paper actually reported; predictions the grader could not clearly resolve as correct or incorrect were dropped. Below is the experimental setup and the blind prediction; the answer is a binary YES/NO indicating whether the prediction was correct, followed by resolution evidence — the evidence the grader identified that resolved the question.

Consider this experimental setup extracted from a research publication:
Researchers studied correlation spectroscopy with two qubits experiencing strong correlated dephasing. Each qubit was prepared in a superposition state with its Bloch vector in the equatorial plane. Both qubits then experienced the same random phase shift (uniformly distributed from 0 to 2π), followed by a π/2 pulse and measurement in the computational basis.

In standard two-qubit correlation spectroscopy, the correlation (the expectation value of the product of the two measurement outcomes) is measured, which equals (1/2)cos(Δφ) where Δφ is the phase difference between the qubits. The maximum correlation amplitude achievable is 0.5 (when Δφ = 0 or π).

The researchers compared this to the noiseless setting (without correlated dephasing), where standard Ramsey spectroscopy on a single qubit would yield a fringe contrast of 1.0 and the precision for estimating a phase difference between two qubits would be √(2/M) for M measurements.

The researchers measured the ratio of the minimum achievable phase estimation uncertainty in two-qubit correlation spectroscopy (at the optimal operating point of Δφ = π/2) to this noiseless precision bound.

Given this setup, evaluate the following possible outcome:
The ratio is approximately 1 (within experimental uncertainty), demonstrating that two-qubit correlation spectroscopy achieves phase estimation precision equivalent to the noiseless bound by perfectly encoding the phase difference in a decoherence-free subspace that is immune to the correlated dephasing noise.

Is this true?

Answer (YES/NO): NO